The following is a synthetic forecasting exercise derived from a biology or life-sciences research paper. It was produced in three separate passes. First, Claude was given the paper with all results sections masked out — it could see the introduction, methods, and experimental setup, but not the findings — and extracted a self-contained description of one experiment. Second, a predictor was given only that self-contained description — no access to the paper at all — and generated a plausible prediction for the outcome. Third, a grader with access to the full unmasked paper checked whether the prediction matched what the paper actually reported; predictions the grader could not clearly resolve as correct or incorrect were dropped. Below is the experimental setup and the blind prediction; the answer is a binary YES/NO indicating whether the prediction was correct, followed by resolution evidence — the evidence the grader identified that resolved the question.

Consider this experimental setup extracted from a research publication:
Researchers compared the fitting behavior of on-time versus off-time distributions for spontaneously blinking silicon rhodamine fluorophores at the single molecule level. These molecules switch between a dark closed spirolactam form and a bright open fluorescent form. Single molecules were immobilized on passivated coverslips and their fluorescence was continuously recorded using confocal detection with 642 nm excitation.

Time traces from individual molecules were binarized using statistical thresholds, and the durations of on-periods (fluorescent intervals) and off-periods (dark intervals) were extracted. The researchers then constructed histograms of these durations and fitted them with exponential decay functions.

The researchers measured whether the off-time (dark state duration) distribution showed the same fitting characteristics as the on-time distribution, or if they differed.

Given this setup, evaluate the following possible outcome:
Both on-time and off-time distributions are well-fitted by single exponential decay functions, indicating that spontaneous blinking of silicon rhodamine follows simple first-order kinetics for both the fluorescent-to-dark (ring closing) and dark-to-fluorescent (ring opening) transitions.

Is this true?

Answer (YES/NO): NO